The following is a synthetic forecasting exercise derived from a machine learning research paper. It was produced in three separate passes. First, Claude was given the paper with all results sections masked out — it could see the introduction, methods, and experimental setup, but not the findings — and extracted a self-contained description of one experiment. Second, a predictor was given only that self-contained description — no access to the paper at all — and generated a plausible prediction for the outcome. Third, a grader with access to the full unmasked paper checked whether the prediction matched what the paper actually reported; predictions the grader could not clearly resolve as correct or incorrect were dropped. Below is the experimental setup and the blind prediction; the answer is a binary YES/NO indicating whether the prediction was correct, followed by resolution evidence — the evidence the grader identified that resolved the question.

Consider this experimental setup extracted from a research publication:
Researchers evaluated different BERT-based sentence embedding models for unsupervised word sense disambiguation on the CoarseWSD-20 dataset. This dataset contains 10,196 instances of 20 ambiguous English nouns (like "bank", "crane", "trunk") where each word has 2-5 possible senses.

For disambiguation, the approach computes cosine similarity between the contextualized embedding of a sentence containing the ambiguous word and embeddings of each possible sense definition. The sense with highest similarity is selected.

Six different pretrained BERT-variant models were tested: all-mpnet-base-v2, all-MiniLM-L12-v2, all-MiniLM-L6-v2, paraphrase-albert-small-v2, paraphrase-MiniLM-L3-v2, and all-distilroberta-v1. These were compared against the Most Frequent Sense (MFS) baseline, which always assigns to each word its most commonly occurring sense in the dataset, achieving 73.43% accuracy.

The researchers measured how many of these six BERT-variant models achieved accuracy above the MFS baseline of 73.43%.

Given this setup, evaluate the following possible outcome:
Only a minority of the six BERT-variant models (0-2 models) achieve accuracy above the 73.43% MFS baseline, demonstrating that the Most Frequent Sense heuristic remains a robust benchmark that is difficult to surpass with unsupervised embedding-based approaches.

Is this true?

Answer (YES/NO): NO